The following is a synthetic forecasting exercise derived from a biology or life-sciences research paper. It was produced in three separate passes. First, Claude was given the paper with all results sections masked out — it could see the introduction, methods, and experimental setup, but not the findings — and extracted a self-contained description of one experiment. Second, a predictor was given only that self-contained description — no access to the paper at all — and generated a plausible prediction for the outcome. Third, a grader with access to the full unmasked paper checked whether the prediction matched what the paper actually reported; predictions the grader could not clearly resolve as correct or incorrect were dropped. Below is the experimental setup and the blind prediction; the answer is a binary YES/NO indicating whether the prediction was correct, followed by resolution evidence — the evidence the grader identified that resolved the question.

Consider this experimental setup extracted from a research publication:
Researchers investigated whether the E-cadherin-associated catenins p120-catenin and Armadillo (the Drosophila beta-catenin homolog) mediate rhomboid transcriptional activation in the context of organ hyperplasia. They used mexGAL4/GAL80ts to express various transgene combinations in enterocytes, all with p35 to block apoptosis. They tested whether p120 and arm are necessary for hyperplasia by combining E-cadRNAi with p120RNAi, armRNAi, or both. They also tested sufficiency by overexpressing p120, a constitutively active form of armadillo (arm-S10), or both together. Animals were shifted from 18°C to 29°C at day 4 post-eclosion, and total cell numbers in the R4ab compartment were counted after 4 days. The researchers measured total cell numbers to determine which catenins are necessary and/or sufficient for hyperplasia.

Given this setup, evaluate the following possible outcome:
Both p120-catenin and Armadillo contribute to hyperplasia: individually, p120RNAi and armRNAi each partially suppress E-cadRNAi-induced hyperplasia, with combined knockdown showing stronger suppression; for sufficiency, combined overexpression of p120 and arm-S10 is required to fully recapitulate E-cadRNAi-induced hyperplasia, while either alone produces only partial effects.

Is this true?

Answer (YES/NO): NO